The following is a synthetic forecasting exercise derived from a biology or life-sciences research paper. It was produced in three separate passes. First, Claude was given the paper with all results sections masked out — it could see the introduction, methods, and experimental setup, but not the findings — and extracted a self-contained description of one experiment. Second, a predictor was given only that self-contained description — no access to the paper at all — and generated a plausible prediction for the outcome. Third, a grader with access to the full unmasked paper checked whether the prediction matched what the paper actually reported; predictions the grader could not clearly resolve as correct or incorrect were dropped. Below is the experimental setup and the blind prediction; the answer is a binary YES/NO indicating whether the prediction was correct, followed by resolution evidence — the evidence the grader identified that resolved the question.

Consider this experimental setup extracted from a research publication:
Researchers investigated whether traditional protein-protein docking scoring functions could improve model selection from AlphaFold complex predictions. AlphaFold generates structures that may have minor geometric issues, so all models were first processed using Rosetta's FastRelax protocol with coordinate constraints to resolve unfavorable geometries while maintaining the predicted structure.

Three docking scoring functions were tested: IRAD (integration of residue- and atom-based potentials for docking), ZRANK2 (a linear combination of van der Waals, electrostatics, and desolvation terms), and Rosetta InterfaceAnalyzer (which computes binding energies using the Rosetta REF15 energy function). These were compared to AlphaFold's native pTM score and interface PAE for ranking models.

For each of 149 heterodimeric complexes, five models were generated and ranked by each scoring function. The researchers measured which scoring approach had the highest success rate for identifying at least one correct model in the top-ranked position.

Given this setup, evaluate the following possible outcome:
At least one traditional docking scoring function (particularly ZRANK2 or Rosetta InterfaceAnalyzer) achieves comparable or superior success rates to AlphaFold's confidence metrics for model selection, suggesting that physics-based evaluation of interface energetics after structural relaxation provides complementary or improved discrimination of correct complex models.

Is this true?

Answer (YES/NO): YES